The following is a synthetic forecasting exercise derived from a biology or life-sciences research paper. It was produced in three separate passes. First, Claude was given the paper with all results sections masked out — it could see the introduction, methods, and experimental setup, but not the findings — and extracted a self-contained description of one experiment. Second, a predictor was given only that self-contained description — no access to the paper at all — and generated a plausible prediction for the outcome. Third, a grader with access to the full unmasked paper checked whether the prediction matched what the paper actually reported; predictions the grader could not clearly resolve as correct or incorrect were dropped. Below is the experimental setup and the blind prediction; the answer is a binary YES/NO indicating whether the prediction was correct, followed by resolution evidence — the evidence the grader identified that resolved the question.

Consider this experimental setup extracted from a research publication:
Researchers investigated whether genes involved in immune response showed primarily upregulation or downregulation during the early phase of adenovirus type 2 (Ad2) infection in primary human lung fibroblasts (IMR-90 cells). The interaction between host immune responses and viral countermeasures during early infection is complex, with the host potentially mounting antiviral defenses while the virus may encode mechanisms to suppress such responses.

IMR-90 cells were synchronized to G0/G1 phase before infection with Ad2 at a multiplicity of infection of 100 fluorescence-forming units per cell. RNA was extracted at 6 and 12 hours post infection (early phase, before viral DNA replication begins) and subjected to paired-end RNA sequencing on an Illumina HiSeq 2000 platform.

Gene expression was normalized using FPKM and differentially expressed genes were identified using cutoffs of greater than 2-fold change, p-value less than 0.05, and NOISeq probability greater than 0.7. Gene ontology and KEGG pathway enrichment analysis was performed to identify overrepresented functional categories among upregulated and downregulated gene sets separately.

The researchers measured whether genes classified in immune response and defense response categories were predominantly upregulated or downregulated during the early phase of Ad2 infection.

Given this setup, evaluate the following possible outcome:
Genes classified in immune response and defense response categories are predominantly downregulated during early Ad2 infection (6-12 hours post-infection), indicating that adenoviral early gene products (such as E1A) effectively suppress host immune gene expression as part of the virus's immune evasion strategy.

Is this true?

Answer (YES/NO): NO